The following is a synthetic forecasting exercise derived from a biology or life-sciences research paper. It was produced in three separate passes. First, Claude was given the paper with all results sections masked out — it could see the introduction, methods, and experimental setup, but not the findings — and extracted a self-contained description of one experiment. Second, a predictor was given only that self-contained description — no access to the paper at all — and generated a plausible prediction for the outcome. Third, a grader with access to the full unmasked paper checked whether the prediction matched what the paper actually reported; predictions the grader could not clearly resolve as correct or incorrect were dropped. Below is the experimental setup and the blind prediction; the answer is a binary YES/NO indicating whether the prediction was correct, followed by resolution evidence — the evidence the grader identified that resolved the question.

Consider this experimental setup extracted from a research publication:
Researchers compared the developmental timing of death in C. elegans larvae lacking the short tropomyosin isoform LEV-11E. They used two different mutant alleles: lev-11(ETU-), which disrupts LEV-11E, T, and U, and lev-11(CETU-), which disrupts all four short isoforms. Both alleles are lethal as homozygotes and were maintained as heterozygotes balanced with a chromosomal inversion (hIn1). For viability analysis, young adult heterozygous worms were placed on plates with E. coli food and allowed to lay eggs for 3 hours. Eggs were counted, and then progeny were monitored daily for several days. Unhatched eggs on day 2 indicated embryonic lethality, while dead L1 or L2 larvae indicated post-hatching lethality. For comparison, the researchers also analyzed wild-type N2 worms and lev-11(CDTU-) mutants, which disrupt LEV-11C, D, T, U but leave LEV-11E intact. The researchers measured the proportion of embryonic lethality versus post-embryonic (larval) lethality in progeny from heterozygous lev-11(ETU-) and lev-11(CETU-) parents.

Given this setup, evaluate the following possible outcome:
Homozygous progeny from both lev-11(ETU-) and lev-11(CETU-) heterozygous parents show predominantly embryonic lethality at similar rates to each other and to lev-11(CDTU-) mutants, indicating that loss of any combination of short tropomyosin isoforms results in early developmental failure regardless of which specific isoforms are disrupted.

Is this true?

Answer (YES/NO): NO